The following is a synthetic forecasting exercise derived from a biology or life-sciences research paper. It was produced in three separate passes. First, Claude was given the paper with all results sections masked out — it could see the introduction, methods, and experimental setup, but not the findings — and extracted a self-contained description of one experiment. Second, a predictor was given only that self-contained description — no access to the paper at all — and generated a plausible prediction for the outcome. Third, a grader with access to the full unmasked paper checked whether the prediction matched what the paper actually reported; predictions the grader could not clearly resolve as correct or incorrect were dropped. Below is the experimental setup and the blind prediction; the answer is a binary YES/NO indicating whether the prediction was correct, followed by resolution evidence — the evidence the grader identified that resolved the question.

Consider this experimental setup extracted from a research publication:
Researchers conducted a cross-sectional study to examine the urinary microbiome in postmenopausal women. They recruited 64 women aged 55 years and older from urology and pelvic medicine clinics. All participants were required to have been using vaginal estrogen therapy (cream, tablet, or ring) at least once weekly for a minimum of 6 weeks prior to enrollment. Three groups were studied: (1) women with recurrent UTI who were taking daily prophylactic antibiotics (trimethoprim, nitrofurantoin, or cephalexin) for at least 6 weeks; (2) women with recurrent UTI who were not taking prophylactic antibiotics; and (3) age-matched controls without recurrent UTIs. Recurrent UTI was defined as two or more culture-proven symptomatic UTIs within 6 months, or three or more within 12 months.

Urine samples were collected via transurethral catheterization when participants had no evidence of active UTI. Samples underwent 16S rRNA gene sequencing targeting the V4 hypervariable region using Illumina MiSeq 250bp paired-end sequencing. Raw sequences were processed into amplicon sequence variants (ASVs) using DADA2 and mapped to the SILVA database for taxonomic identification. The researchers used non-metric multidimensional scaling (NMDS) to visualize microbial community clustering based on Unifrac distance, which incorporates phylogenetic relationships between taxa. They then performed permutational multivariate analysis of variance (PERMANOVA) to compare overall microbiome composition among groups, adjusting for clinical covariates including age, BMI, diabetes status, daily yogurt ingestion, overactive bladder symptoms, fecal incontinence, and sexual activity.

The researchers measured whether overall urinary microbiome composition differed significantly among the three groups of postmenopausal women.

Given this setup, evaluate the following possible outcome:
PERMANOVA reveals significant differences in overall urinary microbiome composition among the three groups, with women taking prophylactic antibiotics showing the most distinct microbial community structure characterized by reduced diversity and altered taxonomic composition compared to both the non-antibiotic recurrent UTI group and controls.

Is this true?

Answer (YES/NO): NO